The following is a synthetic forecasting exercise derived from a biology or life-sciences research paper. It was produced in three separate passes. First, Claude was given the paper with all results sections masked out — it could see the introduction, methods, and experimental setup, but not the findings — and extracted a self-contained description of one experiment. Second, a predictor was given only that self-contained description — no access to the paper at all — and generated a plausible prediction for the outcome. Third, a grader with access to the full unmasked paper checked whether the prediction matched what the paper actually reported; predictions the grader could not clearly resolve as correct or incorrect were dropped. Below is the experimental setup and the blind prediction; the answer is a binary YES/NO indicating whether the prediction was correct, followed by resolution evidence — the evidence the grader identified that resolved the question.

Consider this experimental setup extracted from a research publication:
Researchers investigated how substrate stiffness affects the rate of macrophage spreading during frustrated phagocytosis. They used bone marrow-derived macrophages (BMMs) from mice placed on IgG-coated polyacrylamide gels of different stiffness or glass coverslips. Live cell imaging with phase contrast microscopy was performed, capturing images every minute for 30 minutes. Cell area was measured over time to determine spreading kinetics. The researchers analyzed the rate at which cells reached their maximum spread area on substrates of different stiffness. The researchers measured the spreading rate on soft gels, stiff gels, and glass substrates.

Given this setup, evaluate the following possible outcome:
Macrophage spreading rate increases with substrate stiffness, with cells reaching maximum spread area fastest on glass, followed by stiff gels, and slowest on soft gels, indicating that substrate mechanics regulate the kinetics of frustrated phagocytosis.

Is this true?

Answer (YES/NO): NO